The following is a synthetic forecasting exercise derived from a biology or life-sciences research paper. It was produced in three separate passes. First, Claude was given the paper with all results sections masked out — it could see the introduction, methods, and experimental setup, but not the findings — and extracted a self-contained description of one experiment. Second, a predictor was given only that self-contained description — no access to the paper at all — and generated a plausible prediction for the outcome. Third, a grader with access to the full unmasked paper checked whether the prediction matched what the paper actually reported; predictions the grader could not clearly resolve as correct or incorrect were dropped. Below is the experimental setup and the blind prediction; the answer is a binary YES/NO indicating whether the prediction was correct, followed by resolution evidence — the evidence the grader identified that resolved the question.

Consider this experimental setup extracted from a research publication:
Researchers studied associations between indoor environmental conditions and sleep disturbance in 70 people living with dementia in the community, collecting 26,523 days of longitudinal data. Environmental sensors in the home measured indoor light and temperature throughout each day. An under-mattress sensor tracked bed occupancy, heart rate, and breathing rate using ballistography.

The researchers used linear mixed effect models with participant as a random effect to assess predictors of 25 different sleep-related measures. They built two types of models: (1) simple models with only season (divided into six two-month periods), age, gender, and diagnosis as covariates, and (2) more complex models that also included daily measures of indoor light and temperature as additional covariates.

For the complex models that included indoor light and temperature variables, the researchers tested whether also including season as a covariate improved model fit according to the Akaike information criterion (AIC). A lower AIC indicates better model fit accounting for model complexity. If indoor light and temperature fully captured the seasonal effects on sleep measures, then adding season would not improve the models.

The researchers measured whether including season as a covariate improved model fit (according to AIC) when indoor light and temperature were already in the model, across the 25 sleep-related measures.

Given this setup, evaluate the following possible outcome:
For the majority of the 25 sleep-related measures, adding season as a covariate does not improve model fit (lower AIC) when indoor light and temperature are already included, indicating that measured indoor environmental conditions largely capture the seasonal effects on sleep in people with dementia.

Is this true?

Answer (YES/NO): NO